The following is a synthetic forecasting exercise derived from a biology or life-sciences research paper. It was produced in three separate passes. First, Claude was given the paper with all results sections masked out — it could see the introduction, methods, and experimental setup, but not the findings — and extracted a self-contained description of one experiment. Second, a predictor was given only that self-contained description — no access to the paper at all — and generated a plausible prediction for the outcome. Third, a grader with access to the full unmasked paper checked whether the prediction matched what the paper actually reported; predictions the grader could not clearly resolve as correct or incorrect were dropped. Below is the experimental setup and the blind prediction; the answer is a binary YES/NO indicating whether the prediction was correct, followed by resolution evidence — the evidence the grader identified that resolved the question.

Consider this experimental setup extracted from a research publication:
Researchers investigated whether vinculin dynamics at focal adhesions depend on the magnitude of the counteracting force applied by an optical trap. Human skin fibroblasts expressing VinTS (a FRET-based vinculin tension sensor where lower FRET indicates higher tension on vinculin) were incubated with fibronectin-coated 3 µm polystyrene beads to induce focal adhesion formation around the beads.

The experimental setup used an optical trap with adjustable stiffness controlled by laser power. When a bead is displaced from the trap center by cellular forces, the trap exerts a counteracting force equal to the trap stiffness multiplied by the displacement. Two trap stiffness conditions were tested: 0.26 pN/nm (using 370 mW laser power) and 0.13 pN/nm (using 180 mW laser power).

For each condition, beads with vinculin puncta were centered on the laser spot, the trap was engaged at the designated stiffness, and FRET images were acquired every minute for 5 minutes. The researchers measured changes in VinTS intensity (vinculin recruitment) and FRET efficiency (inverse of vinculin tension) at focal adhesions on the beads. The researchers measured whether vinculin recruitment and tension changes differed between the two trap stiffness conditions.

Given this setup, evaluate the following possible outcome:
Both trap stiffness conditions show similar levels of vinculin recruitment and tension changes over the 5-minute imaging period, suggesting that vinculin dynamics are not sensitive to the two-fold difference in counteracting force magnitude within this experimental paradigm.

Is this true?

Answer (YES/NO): NO